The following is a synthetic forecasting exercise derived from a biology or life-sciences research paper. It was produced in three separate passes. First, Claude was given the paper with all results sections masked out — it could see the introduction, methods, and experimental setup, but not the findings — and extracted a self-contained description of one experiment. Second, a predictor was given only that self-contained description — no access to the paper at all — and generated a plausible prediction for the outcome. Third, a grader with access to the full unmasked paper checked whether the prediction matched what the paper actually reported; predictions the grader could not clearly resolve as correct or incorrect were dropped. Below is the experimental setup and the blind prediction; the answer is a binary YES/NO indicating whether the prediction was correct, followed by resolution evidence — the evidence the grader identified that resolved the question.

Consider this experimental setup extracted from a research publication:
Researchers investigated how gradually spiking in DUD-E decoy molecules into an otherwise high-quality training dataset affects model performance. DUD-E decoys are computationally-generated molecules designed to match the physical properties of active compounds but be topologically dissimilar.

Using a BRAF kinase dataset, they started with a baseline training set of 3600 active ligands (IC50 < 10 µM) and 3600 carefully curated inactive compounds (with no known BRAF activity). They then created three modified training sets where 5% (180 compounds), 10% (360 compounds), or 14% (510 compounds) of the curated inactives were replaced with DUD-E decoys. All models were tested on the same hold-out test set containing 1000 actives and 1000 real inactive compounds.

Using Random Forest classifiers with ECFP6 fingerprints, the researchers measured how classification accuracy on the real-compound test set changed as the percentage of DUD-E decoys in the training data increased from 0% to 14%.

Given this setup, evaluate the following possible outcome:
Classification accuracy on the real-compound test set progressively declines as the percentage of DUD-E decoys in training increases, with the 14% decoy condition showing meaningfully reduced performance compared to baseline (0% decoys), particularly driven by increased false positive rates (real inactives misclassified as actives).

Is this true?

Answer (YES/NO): NO